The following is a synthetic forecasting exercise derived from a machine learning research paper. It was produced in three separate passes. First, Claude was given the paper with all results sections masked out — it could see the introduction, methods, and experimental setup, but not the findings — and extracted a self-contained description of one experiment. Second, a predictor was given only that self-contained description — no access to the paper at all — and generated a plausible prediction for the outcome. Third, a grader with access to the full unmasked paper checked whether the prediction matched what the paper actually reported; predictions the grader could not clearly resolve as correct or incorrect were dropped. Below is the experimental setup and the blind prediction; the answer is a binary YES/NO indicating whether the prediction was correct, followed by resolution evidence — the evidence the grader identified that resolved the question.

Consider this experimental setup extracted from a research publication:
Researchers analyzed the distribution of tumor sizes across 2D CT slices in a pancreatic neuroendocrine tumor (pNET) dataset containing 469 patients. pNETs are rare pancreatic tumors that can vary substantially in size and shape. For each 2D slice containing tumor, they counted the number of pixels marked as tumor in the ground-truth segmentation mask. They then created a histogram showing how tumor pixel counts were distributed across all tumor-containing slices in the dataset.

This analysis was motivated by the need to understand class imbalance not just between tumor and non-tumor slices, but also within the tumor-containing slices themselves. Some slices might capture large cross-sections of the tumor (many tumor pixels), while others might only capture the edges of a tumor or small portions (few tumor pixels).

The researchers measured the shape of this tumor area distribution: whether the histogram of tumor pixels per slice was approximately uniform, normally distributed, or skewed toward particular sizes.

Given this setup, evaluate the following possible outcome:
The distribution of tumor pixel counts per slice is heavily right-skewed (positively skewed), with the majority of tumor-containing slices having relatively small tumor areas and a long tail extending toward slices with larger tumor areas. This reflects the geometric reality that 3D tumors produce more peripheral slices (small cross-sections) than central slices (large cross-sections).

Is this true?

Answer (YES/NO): YES